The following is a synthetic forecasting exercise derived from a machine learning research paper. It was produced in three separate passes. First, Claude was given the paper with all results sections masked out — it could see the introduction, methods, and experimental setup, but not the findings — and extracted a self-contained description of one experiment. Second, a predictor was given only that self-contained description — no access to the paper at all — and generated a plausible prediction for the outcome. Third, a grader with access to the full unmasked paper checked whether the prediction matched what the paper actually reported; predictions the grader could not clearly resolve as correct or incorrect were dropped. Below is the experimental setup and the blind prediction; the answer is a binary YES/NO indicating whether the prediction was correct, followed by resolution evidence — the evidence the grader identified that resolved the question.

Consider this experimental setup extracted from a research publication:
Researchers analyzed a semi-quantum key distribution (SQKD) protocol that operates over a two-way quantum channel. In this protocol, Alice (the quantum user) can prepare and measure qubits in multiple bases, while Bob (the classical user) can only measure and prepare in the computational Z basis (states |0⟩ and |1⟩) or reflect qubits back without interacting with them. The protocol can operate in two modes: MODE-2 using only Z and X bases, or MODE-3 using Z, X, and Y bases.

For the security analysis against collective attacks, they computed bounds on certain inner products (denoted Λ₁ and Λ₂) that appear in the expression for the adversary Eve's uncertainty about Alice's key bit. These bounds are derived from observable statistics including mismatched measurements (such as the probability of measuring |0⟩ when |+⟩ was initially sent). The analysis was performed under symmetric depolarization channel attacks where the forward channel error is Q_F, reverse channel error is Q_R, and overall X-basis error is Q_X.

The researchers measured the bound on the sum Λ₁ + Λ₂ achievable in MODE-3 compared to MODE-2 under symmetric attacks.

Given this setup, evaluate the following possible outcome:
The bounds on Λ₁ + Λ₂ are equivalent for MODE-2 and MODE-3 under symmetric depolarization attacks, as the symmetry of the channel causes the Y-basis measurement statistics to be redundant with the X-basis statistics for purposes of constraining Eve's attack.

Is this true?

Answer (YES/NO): NO